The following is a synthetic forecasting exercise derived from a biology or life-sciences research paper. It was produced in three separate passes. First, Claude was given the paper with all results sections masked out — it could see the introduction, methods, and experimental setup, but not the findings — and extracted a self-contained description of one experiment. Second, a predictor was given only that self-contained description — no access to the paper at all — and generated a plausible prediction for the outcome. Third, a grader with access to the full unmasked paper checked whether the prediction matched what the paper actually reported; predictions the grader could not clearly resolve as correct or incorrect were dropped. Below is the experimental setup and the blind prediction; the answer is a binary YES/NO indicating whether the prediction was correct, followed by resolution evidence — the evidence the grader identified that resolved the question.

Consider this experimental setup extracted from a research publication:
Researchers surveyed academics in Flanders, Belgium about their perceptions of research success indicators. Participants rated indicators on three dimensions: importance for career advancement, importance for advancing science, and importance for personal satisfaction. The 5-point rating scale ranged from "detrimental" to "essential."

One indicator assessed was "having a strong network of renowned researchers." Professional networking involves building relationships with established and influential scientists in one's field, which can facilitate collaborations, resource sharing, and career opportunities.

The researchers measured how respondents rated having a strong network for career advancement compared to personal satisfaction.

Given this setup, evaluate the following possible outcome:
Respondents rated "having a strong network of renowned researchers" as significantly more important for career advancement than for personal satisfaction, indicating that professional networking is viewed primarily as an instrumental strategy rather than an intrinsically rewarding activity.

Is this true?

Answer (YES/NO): YES